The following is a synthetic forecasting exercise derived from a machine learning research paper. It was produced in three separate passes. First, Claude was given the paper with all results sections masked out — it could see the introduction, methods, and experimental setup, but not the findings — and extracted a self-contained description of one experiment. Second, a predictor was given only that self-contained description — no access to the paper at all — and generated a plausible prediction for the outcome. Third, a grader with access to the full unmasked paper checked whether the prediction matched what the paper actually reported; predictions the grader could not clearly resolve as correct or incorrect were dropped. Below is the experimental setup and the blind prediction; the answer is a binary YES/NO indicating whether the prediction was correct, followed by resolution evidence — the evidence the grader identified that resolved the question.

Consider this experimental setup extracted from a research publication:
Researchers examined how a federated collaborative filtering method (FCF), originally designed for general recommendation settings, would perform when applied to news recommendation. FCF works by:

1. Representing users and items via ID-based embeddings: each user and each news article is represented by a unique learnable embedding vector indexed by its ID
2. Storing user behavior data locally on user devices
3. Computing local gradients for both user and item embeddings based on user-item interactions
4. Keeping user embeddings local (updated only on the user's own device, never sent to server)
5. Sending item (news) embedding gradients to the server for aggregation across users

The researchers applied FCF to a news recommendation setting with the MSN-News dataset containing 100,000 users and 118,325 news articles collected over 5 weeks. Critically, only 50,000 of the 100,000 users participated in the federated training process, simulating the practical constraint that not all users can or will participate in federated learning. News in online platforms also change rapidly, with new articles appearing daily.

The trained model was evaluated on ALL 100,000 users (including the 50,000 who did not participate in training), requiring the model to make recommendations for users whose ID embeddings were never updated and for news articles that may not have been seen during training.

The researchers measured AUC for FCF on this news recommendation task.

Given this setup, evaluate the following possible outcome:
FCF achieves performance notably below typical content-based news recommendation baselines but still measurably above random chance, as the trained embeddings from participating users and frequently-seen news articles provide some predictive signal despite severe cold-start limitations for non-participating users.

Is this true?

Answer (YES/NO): YES